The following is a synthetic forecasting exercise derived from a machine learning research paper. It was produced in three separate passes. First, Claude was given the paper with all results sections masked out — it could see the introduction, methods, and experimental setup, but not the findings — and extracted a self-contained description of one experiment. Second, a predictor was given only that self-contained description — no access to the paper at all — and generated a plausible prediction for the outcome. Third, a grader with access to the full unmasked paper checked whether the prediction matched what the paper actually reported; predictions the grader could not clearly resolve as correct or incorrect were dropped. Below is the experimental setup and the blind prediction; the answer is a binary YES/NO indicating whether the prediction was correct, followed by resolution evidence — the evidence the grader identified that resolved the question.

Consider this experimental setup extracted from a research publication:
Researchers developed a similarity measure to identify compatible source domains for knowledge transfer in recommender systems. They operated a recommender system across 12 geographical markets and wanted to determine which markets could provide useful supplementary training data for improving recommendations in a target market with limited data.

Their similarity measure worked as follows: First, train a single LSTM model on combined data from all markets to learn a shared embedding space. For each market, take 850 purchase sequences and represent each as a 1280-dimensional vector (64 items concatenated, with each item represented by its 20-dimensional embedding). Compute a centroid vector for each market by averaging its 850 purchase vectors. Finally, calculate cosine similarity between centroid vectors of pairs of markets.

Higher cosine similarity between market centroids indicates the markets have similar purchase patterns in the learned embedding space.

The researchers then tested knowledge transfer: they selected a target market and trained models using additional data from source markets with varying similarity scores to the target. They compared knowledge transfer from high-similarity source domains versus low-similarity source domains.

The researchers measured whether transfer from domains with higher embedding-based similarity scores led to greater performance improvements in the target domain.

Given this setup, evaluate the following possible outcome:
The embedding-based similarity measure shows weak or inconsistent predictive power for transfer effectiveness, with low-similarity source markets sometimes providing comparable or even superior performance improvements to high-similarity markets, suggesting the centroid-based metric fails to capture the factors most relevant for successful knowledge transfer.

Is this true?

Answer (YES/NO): NO